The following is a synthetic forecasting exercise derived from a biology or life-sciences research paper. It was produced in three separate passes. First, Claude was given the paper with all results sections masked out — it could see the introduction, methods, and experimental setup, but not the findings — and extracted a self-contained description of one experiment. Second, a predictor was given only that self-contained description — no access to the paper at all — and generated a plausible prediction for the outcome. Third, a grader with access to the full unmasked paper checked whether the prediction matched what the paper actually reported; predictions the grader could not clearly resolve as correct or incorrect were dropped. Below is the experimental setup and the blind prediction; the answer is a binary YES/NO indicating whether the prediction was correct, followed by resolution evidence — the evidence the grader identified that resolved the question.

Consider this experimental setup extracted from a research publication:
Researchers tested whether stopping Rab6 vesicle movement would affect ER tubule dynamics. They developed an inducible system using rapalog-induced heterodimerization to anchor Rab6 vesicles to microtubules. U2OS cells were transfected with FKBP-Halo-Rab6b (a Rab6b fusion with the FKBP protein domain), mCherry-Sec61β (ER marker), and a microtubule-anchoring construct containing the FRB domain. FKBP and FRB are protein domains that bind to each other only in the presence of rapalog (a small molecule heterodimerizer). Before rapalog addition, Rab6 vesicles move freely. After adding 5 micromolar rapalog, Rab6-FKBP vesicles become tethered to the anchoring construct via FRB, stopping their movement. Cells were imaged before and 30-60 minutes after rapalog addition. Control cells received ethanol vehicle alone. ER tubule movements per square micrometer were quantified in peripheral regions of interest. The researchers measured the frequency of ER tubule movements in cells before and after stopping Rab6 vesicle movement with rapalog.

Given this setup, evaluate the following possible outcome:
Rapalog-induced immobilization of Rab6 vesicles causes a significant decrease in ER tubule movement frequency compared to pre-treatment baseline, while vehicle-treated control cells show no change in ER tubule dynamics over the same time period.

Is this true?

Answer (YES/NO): YES